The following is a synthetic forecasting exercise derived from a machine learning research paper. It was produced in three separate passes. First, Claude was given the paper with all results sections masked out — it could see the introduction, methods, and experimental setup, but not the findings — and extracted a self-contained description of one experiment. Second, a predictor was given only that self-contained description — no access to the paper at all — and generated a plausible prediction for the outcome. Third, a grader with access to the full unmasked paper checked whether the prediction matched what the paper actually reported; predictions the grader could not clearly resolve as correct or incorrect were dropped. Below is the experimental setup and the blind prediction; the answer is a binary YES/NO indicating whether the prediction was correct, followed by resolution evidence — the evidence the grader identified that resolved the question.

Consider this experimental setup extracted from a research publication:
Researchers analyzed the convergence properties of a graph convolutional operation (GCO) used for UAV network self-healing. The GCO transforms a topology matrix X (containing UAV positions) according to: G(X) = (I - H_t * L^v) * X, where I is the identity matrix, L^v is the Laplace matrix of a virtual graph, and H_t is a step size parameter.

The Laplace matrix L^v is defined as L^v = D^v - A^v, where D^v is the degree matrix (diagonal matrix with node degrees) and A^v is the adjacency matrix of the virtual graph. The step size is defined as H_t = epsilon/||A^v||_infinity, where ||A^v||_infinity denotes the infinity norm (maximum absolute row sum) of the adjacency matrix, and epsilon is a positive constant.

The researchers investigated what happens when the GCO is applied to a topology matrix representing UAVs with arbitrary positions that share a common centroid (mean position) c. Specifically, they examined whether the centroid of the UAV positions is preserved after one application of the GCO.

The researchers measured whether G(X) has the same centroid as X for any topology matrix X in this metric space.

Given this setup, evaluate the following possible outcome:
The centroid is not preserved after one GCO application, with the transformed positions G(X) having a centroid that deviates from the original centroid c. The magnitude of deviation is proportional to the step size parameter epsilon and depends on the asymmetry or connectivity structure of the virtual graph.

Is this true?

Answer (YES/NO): NO